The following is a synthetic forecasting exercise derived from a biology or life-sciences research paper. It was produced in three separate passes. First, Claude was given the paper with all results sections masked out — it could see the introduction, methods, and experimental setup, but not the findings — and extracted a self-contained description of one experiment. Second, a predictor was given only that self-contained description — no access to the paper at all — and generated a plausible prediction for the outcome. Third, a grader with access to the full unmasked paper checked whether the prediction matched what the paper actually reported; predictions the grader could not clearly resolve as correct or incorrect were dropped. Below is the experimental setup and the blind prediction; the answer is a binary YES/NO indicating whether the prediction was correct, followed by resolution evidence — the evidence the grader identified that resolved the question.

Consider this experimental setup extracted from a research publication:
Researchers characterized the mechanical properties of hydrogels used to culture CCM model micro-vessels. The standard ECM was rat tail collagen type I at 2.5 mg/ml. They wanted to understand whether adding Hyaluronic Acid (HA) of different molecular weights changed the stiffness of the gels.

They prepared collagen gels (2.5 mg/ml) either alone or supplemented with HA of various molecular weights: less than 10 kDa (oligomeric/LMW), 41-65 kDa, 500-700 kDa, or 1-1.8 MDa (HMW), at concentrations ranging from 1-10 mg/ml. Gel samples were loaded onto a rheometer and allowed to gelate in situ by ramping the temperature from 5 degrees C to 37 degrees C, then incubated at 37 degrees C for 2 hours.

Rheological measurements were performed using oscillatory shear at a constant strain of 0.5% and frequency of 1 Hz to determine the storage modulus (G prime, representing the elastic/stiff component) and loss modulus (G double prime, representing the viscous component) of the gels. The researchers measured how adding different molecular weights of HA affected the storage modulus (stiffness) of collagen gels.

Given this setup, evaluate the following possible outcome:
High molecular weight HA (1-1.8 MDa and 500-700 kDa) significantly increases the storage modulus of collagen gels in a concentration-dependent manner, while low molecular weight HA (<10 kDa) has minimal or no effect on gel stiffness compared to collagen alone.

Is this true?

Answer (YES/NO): NO